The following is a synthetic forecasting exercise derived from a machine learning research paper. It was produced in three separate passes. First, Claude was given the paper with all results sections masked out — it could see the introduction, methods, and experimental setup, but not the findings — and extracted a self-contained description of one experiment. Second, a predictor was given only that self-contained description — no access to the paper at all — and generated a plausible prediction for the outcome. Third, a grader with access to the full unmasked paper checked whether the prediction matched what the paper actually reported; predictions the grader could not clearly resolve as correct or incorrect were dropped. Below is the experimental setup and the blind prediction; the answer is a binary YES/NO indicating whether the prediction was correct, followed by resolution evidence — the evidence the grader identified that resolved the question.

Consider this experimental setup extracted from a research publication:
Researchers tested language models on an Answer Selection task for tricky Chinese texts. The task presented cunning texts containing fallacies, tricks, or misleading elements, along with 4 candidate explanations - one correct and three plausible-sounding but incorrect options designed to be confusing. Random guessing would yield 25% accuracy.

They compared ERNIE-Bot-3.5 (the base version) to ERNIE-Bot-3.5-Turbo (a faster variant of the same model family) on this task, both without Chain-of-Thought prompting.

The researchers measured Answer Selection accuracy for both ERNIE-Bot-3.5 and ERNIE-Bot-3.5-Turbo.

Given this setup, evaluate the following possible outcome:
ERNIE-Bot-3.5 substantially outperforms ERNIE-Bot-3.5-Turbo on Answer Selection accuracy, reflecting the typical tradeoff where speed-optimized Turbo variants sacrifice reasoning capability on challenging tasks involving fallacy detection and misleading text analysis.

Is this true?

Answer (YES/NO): YES